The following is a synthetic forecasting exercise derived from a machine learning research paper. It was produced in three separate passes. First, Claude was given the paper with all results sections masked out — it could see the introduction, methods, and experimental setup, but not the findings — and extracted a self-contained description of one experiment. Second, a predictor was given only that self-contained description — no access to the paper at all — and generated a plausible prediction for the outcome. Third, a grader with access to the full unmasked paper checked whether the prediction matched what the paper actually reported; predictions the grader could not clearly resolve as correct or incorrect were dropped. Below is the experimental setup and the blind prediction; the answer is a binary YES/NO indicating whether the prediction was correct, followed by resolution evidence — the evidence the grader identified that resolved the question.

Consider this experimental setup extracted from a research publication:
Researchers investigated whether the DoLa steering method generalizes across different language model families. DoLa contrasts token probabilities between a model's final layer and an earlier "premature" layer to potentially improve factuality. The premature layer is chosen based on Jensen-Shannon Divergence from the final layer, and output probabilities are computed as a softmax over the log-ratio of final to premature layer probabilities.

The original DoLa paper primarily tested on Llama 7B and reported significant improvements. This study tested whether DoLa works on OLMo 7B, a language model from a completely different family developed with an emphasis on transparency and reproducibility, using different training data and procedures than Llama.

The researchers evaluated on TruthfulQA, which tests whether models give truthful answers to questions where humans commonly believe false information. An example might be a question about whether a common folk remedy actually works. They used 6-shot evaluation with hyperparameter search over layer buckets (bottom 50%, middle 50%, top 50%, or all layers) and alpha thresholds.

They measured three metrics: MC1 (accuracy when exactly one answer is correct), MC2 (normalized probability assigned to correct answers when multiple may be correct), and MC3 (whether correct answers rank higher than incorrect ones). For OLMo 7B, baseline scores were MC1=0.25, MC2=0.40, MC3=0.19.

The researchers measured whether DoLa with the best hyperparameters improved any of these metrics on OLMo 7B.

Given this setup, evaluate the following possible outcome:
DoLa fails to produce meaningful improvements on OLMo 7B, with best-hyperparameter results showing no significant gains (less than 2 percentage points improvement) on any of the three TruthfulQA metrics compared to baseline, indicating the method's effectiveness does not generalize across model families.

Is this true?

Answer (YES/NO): YES